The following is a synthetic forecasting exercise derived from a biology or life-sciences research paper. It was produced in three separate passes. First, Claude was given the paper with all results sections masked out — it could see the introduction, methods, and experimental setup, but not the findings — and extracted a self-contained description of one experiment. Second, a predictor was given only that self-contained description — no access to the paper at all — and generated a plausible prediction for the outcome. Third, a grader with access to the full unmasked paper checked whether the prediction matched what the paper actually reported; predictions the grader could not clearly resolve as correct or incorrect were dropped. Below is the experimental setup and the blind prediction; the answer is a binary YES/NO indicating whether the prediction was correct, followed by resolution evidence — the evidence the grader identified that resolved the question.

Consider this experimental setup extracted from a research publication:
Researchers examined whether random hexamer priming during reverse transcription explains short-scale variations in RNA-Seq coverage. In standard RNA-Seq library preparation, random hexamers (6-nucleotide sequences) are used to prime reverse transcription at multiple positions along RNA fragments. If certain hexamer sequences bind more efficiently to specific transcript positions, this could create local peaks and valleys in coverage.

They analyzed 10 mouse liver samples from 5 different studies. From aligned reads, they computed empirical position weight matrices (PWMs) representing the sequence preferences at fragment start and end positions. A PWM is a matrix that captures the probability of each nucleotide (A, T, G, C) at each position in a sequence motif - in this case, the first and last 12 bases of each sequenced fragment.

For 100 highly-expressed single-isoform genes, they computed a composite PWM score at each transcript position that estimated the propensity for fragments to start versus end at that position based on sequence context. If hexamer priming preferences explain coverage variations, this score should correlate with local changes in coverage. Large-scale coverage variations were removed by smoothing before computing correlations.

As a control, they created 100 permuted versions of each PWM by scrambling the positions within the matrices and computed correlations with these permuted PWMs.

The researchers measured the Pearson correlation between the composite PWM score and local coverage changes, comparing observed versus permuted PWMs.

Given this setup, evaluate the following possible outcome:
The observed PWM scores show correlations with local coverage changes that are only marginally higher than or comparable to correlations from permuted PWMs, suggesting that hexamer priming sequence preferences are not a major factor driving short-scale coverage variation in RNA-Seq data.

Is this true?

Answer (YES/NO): NO